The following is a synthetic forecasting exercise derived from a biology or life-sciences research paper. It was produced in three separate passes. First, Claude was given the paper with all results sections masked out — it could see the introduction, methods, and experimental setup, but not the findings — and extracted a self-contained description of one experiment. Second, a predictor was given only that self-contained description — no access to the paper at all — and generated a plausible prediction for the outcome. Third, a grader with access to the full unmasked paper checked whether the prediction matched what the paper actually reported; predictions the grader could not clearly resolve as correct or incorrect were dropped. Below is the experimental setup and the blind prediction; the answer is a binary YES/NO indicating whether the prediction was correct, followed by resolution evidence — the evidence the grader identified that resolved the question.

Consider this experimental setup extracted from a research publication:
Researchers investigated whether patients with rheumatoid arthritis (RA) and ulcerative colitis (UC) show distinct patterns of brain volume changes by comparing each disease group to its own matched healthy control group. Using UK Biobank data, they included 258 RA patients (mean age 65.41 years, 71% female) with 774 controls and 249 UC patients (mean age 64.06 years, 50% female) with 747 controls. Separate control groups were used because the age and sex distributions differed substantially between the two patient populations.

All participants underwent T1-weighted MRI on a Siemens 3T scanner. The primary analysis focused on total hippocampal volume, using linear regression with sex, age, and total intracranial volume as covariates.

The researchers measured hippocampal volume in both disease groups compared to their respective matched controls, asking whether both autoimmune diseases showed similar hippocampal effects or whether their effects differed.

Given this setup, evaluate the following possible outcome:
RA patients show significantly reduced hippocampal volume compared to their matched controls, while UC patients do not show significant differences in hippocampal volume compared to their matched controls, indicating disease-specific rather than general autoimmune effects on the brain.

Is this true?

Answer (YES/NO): NO